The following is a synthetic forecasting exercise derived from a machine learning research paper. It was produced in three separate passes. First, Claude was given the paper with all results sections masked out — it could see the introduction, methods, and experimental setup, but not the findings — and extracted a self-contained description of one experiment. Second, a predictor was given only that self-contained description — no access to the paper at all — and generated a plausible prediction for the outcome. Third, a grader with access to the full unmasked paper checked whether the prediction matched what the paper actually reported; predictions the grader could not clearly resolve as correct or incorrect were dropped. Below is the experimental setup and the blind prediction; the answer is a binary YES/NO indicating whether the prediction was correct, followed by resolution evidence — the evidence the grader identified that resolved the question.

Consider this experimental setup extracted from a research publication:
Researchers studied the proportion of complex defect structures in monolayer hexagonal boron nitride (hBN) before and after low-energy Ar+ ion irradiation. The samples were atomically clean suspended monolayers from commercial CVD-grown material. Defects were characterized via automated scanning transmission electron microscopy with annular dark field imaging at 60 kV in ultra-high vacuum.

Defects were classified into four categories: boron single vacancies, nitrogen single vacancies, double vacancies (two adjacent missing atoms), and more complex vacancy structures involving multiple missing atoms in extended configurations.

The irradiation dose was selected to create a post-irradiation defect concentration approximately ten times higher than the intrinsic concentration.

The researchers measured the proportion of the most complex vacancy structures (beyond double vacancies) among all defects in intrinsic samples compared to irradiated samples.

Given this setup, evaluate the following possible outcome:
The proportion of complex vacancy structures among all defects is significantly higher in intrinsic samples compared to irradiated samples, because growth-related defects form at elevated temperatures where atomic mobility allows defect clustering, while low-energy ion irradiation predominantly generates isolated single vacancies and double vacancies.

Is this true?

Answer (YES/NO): NO